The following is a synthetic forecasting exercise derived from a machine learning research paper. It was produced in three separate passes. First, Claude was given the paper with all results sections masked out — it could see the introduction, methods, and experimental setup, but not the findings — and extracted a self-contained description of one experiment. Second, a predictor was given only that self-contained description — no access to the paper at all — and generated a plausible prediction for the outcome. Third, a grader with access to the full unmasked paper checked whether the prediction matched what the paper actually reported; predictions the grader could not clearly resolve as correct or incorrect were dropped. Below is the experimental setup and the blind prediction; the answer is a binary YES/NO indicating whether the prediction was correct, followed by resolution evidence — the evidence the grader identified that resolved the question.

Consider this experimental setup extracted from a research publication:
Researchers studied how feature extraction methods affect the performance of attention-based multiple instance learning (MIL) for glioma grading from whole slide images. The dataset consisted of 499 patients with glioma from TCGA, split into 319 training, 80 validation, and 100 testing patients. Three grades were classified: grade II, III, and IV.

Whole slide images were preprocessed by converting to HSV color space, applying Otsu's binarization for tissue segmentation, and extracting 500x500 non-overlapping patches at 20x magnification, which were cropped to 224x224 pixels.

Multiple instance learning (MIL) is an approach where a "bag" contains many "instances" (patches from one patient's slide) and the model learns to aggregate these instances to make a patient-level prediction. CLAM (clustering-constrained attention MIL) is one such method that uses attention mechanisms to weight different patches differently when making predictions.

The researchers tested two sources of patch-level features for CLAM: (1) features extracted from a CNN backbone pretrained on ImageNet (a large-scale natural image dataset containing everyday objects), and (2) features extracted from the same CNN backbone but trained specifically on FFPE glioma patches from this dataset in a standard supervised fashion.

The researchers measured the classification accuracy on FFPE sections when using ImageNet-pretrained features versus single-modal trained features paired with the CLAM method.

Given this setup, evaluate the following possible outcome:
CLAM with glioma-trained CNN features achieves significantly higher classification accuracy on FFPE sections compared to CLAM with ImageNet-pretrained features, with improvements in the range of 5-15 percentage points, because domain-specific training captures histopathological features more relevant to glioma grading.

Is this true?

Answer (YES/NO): NO